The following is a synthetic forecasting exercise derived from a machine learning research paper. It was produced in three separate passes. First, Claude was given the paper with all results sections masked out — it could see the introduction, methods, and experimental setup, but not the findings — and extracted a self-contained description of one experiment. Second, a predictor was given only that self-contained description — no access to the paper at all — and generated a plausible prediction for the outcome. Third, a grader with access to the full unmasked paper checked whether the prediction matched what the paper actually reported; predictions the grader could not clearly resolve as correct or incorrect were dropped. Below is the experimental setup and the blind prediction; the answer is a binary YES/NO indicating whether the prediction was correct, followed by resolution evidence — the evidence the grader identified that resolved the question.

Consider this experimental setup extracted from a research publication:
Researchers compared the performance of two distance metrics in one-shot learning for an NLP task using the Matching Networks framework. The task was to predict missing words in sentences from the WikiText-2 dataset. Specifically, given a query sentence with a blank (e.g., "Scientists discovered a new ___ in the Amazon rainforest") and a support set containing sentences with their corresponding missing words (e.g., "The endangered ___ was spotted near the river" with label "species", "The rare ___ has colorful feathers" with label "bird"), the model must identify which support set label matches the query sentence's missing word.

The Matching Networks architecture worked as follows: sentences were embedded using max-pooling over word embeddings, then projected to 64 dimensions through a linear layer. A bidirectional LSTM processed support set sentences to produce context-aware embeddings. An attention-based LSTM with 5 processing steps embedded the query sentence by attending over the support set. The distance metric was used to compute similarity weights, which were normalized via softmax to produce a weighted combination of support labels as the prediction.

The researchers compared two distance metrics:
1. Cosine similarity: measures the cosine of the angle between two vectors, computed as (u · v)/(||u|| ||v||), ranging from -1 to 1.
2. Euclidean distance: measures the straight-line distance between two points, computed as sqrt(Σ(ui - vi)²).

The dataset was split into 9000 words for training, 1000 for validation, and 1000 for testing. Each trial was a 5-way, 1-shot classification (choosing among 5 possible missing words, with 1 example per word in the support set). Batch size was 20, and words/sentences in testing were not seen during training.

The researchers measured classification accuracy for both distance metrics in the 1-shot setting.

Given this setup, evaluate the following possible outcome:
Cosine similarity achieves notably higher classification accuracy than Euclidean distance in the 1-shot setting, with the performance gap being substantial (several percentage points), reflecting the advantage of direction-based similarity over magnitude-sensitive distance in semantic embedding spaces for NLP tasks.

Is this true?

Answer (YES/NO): NO